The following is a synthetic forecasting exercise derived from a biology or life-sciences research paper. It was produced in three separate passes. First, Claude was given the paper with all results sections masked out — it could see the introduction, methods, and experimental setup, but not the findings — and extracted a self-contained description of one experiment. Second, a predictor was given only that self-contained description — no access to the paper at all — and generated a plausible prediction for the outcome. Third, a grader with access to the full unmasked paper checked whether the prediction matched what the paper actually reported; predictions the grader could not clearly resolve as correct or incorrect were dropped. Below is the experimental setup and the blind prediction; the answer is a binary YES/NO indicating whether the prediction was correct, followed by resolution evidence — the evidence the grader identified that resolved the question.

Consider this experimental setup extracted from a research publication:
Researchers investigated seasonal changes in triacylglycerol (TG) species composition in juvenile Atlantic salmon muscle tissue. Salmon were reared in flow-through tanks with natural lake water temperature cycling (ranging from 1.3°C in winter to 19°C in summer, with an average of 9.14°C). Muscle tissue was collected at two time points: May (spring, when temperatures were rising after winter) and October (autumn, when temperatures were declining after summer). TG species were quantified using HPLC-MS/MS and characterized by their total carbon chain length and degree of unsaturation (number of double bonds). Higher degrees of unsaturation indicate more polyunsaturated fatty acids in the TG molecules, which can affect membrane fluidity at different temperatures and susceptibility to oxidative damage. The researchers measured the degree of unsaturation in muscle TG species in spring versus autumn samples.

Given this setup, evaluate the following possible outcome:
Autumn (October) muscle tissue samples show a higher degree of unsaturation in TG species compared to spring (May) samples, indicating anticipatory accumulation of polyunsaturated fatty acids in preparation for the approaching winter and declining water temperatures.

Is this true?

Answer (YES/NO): NO